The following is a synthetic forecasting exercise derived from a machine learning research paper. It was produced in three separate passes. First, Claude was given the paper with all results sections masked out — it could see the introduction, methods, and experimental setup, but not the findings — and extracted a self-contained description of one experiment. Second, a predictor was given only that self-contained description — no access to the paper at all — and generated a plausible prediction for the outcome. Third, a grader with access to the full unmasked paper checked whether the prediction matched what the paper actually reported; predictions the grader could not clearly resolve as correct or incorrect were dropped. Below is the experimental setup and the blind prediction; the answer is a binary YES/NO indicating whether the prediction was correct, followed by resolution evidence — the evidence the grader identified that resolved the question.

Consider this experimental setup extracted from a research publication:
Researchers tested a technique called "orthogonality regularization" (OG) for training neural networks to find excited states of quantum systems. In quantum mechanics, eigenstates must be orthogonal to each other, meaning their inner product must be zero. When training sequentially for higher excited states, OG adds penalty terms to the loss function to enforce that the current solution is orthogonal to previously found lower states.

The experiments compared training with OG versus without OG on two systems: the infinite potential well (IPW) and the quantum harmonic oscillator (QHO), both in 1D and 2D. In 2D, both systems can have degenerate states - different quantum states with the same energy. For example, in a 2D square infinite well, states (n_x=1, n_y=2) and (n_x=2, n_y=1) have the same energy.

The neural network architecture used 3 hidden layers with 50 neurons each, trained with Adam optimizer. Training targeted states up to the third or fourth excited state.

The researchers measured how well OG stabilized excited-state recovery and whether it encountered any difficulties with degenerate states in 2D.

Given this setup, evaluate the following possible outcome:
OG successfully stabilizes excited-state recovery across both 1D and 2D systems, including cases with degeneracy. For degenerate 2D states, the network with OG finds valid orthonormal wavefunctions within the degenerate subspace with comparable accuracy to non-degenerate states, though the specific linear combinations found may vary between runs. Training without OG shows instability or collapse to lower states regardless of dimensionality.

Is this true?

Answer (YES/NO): NO